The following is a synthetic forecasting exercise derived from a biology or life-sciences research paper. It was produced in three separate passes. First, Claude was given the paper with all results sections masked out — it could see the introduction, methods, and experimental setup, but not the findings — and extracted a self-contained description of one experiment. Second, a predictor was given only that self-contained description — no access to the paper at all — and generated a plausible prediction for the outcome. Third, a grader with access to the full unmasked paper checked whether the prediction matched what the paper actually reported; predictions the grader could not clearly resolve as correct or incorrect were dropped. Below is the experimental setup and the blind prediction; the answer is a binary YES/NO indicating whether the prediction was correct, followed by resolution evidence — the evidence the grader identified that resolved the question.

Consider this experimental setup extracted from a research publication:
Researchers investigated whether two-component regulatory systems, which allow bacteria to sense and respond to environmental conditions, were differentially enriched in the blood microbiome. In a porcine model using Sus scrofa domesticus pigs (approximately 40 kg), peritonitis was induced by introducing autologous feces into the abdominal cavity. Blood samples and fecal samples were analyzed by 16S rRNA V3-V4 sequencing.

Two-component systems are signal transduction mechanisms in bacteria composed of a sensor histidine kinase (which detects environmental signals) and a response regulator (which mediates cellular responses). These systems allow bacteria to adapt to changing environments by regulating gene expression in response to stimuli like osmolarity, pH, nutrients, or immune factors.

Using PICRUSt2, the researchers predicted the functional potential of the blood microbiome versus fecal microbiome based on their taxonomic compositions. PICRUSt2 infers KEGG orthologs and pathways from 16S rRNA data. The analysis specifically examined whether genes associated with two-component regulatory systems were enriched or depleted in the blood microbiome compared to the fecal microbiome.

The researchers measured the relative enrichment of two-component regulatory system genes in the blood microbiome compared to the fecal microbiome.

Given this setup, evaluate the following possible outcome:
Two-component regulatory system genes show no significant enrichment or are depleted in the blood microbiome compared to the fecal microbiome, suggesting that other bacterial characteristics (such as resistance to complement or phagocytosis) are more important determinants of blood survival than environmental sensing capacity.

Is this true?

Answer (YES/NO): NO